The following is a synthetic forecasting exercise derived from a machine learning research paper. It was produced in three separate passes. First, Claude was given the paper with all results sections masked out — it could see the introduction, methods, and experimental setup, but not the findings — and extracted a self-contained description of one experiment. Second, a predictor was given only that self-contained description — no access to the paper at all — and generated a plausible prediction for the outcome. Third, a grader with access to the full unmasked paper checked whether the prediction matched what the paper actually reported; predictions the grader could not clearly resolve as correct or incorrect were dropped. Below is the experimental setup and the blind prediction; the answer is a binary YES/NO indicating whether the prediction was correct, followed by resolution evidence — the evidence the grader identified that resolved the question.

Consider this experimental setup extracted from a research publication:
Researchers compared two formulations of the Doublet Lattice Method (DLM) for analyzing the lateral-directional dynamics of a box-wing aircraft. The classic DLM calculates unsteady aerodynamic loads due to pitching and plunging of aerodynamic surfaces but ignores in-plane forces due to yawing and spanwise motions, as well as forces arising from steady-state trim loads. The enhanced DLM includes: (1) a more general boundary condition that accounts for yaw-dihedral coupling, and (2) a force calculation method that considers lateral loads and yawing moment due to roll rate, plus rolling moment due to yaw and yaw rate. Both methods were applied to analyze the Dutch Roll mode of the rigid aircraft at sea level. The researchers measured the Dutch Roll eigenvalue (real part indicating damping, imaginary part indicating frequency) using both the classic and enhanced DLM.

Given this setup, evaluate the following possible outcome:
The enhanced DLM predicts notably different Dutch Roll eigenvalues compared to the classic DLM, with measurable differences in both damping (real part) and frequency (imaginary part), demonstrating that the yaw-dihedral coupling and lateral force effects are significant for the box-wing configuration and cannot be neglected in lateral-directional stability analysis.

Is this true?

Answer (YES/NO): YES